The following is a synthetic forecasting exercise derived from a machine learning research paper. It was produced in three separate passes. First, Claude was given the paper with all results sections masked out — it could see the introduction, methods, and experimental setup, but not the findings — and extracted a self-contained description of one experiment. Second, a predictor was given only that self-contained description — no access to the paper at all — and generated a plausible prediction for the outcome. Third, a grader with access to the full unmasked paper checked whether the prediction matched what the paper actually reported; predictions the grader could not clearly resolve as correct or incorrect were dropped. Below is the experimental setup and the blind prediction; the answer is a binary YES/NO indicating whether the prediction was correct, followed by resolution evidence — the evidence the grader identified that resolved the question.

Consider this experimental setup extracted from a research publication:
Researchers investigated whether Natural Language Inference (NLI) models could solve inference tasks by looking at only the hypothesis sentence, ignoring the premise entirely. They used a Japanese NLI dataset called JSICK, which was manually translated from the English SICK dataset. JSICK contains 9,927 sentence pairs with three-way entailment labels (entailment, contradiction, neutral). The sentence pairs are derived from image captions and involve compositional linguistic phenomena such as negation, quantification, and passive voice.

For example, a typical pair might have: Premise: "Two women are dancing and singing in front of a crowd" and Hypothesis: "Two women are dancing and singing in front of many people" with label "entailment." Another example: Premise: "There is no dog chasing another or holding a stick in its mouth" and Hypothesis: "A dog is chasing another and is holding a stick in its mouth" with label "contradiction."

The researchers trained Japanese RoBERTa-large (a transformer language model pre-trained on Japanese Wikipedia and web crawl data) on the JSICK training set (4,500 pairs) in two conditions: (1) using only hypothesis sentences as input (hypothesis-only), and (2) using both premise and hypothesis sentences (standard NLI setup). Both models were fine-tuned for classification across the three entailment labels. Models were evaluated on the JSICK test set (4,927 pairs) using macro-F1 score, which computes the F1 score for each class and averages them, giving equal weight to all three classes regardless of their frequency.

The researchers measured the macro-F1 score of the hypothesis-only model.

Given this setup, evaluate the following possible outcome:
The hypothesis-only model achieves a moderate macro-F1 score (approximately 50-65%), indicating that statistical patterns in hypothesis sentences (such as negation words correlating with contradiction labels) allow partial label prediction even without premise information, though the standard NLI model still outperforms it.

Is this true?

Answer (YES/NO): NO